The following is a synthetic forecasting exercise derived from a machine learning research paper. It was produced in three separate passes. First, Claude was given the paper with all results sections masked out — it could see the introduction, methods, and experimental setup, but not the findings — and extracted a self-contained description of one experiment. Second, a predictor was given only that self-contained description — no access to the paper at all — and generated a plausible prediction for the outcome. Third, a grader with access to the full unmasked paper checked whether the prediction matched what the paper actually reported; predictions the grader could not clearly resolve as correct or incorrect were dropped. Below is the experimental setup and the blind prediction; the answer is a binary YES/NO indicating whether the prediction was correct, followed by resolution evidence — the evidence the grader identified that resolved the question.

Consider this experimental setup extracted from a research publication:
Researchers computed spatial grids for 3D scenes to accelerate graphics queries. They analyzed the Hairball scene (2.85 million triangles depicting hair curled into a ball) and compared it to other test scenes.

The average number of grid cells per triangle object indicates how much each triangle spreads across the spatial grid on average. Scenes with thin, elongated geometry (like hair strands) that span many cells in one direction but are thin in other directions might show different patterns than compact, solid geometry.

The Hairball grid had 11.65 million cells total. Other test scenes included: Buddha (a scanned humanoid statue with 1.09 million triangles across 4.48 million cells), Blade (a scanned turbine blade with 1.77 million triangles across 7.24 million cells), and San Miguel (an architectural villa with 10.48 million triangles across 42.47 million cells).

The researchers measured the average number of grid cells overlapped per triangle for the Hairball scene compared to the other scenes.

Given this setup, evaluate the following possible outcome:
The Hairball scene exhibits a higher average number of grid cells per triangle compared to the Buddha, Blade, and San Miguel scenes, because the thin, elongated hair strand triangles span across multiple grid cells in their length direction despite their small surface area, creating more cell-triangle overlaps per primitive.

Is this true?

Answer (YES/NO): YES